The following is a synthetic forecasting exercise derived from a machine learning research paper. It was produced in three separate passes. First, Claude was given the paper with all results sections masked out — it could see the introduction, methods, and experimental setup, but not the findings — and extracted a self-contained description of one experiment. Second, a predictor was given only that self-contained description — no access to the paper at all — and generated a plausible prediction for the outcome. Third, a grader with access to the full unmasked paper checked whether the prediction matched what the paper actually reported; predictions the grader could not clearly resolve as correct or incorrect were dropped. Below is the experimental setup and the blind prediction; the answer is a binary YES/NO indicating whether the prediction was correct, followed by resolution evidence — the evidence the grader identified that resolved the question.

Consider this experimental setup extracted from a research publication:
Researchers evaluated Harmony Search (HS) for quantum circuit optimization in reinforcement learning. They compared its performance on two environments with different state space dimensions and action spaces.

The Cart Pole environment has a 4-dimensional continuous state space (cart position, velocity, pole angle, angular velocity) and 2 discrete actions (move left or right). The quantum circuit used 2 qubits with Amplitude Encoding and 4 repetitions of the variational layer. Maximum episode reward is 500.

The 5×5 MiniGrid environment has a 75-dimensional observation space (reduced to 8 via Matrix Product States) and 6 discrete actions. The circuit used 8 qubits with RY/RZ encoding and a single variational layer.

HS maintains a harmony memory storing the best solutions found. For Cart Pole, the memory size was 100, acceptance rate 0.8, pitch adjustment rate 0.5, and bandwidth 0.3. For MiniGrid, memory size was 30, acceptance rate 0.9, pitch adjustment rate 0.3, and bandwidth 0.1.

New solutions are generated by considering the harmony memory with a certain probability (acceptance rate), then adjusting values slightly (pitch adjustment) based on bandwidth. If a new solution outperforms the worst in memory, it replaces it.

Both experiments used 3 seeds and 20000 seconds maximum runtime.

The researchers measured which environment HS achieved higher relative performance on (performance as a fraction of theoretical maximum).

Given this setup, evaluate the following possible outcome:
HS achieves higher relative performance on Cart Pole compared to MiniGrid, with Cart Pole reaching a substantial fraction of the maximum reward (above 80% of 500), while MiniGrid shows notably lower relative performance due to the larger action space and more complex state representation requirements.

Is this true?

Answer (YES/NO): NO